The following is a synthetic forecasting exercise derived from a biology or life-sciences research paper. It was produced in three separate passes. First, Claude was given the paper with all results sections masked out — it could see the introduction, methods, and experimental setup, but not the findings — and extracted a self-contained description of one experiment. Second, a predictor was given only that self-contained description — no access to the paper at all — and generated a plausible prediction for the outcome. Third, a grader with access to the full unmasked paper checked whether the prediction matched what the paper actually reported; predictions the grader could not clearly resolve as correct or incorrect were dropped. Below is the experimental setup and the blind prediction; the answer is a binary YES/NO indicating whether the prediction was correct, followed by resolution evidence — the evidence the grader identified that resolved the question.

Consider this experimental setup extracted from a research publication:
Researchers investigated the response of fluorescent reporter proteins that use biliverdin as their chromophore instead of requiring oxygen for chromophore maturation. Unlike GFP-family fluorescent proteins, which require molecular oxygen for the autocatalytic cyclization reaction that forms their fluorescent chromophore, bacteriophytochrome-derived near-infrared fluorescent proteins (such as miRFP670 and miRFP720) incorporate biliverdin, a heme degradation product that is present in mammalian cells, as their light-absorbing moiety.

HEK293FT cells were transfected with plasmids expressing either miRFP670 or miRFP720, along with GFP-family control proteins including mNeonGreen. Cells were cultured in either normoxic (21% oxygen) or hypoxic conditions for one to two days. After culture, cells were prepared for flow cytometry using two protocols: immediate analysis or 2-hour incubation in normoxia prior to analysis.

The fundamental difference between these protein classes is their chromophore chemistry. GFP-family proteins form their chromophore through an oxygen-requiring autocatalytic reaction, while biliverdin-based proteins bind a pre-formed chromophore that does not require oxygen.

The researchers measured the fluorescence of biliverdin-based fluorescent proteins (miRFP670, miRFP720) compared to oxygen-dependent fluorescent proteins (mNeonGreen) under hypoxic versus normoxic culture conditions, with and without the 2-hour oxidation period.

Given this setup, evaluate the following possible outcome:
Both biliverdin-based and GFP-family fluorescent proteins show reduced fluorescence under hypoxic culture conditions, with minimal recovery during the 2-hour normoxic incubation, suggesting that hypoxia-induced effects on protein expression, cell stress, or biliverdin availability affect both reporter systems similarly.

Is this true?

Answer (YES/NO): NO